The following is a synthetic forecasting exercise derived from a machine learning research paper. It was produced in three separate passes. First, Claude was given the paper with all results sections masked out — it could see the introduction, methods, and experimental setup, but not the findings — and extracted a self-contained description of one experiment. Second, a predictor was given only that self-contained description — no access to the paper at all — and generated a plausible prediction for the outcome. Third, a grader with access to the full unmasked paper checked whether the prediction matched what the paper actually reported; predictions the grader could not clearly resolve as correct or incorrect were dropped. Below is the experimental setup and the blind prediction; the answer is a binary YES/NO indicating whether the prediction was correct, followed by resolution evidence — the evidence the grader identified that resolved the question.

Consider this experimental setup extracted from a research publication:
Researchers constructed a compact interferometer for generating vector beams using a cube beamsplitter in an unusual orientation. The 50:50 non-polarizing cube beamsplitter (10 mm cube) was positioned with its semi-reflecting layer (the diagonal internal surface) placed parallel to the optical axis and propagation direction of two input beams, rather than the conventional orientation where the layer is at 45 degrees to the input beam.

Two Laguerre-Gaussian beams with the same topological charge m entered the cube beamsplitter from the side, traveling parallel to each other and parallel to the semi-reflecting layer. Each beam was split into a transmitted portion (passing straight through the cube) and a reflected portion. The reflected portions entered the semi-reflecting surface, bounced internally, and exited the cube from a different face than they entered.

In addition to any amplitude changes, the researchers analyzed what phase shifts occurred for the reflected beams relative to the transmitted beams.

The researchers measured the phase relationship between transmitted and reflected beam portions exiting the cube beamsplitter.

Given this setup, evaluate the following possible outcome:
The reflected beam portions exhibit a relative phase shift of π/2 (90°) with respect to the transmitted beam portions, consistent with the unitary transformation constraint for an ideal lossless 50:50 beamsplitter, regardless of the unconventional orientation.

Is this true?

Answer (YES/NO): YES